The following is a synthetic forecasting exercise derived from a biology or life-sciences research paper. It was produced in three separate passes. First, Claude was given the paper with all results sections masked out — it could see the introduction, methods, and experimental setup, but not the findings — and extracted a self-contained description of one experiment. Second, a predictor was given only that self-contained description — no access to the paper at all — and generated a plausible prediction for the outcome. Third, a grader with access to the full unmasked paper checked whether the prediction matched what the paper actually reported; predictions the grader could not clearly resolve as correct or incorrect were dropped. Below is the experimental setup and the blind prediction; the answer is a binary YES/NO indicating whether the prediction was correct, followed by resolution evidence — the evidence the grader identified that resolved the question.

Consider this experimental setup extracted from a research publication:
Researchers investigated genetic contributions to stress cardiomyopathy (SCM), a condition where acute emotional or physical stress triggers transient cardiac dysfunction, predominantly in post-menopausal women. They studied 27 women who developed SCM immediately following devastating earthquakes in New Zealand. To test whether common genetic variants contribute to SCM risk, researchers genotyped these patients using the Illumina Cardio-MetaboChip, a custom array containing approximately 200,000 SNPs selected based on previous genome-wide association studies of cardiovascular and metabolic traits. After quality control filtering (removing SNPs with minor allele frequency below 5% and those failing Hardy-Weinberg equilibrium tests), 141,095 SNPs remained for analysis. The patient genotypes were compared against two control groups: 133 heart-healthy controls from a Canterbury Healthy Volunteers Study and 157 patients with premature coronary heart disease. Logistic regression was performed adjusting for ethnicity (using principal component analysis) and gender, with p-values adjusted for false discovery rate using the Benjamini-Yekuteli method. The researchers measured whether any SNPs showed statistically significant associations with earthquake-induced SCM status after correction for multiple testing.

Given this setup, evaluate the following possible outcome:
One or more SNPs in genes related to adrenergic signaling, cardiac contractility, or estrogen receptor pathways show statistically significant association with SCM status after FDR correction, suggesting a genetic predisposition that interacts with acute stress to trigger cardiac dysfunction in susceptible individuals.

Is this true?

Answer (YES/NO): NO